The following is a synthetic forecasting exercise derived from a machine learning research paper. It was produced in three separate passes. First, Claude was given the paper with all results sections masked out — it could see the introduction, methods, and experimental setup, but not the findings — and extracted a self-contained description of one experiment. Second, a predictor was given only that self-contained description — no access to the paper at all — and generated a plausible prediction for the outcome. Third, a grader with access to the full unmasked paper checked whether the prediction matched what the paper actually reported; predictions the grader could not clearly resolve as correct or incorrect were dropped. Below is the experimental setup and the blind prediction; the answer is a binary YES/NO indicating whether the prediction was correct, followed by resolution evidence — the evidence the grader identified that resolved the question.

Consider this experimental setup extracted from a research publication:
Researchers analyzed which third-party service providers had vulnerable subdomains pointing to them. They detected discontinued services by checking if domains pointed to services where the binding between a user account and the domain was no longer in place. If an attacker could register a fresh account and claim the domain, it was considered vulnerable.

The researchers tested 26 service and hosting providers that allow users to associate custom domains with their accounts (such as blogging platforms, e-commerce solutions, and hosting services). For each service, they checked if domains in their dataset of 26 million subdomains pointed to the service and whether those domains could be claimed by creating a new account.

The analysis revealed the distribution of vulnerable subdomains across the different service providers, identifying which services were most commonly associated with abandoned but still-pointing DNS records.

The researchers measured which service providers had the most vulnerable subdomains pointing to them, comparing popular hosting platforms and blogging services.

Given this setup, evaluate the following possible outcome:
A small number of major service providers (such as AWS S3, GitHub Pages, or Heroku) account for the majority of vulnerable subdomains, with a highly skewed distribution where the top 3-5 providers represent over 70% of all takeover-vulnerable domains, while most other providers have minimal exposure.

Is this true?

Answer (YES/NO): YES